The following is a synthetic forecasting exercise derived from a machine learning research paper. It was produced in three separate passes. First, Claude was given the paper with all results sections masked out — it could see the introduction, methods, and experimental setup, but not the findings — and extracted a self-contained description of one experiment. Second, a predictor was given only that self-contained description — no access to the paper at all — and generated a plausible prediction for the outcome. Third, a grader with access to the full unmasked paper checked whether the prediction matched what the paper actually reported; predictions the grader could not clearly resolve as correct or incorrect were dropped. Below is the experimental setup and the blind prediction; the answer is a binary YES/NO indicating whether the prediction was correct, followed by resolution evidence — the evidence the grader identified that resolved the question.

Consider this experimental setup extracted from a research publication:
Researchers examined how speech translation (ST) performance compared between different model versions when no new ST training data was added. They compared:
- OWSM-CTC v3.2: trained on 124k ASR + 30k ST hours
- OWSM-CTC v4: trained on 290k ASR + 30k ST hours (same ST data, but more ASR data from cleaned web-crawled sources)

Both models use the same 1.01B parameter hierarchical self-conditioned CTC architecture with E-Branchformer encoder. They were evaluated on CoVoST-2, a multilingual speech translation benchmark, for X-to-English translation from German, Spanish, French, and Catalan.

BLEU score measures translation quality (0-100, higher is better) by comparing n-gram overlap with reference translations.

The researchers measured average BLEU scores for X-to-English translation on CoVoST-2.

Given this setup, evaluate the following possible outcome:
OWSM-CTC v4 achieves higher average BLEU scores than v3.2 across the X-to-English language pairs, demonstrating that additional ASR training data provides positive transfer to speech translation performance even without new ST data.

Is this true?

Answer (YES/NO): YES